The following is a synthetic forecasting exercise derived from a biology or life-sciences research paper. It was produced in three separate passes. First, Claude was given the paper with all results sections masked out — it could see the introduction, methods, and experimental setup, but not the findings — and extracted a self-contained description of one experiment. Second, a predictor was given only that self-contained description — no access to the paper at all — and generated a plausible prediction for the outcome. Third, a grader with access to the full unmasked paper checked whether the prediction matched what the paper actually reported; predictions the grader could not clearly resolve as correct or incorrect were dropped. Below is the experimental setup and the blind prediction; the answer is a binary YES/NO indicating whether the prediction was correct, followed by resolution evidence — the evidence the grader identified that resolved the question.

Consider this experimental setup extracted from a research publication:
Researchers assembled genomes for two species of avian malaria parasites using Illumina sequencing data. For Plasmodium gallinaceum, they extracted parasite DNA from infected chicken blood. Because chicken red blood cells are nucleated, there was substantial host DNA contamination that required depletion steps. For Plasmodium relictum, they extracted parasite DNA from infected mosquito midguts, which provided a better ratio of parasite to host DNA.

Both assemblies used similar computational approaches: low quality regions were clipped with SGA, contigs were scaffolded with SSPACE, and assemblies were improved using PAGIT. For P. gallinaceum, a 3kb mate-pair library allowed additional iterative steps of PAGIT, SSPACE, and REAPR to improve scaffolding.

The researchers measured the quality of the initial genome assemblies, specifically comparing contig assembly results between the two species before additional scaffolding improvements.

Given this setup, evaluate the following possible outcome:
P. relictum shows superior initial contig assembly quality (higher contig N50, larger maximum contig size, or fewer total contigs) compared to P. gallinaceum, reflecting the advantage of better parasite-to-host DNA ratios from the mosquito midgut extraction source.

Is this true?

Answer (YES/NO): YES